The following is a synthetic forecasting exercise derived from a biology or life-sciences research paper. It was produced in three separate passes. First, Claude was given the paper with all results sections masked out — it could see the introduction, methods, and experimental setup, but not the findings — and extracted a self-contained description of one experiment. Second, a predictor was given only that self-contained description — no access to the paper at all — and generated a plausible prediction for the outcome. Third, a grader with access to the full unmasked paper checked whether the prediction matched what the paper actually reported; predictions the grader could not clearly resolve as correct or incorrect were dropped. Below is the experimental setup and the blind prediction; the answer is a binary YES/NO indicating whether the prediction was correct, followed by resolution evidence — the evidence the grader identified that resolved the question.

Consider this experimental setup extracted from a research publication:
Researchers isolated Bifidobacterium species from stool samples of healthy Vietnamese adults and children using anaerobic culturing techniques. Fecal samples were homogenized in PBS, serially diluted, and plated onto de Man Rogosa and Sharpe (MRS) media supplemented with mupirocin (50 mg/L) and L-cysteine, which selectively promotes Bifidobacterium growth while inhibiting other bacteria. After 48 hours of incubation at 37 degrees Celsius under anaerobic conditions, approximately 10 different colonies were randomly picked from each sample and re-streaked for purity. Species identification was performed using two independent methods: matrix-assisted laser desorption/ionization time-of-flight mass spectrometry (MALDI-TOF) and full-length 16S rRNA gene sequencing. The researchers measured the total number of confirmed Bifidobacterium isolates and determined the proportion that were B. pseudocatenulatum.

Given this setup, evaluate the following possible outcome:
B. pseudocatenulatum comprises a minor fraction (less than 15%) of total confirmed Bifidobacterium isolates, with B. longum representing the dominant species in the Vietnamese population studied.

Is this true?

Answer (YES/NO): NO